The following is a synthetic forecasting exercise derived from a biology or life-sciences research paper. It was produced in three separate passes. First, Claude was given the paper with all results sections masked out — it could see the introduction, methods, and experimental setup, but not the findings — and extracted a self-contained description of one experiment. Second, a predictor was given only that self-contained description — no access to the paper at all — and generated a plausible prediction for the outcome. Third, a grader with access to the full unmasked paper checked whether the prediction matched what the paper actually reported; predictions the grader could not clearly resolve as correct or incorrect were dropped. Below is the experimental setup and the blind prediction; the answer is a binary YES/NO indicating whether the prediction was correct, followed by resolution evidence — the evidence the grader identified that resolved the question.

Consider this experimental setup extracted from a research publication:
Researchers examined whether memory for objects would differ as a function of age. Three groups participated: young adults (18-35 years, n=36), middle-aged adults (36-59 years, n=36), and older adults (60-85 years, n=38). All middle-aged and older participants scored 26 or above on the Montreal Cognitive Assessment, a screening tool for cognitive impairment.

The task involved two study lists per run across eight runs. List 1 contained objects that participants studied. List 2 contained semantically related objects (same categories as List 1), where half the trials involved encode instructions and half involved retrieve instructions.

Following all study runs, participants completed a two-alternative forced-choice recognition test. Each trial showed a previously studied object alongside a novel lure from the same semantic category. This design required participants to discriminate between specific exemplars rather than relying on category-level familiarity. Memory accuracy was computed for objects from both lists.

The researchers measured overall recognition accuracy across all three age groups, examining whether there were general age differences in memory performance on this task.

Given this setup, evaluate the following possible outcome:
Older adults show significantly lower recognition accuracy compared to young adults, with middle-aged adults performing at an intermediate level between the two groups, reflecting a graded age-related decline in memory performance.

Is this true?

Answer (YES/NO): NO